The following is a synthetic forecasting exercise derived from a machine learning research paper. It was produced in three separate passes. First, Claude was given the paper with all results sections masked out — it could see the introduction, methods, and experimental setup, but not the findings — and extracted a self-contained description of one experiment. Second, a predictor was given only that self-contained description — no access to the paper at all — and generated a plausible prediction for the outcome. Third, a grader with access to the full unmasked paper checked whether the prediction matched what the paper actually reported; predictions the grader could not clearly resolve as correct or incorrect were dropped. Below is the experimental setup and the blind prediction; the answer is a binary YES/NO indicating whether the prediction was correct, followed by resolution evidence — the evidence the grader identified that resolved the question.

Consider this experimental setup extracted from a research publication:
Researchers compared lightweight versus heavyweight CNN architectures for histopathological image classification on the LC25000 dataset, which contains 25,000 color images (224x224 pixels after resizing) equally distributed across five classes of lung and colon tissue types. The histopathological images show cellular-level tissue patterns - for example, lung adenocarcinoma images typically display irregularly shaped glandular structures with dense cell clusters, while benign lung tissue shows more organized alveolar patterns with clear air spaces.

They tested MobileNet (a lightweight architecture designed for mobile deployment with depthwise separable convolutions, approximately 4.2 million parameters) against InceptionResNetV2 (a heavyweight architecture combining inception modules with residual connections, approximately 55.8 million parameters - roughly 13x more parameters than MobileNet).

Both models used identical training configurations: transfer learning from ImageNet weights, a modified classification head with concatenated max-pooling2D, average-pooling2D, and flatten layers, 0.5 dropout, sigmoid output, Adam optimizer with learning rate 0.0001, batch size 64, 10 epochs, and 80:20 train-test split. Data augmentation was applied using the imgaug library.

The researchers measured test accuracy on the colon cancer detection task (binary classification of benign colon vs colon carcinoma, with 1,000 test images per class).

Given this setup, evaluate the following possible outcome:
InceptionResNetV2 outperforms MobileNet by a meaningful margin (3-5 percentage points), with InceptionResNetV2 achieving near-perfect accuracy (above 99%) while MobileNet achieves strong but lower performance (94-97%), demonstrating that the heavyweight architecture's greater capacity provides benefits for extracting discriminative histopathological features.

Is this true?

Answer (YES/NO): NO